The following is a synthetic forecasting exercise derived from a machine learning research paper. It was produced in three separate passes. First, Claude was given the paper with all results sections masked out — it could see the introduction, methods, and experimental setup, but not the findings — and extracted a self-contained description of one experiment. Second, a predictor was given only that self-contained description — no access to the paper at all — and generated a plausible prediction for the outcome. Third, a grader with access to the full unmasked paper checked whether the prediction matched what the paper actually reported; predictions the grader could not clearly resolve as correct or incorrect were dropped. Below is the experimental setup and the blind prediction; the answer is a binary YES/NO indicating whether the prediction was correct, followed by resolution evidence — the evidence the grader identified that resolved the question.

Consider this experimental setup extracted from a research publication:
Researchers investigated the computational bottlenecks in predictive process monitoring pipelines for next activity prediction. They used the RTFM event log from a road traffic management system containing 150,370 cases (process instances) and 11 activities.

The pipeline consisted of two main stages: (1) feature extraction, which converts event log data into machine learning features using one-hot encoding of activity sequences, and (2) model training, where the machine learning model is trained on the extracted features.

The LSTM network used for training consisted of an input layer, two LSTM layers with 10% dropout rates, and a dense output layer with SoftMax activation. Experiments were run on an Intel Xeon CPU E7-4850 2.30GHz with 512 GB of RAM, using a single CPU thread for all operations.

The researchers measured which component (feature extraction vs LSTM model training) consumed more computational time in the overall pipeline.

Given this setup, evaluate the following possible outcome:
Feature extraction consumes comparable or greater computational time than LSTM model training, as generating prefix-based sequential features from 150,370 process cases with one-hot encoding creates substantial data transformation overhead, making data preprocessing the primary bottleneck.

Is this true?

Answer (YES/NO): YES